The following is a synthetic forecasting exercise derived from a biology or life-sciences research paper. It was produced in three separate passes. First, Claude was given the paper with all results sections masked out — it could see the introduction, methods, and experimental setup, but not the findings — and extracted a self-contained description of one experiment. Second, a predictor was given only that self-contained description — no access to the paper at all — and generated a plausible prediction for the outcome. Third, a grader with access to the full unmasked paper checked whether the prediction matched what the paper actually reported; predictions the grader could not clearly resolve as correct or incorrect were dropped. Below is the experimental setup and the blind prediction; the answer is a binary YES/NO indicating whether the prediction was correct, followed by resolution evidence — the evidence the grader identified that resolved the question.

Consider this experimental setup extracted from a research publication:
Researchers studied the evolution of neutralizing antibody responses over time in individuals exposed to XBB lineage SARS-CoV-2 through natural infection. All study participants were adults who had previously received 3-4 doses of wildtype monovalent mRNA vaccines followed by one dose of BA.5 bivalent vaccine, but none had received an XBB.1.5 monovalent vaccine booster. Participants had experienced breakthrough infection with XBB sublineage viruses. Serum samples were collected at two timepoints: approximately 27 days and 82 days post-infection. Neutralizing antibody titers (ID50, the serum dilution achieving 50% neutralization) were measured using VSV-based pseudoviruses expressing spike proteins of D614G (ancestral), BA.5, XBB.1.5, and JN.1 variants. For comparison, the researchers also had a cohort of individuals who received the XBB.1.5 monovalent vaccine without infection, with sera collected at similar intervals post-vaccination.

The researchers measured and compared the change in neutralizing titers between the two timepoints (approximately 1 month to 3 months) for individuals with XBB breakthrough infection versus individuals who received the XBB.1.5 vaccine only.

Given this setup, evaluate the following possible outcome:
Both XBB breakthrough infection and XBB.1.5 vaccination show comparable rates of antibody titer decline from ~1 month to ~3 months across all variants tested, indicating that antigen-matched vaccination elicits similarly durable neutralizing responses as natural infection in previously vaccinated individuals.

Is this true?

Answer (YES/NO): YES